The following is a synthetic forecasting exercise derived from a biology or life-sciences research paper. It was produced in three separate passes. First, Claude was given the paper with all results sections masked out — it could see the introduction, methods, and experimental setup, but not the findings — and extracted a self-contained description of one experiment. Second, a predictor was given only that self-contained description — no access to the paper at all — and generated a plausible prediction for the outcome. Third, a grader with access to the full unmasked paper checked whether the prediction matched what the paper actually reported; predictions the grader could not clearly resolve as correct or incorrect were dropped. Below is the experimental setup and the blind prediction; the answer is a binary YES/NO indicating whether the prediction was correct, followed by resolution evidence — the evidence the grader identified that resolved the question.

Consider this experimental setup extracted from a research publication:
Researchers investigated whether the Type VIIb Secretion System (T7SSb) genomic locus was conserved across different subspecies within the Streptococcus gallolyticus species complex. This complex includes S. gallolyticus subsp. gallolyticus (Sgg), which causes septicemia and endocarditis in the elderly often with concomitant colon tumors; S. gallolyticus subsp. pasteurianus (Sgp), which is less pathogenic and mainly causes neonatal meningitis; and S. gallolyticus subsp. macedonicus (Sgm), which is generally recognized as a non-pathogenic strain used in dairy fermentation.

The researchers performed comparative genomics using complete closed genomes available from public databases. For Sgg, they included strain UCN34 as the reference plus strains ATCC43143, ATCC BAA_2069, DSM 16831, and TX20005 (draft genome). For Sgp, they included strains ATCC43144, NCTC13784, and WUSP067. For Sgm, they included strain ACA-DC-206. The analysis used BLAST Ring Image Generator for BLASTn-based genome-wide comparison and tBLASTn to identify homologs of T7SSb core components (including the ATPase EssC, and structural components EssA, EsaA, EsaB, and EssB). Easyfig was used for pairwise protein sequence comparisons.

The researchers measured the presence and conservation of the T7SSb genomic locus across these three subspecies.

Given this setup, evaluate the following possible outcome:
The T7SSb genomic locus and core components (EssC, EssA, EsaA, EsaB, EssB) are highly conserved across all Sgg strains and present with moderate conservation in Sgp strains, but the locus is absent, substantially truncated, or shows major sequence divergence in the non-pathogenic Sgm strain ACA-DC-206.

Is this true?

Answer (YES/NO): NO